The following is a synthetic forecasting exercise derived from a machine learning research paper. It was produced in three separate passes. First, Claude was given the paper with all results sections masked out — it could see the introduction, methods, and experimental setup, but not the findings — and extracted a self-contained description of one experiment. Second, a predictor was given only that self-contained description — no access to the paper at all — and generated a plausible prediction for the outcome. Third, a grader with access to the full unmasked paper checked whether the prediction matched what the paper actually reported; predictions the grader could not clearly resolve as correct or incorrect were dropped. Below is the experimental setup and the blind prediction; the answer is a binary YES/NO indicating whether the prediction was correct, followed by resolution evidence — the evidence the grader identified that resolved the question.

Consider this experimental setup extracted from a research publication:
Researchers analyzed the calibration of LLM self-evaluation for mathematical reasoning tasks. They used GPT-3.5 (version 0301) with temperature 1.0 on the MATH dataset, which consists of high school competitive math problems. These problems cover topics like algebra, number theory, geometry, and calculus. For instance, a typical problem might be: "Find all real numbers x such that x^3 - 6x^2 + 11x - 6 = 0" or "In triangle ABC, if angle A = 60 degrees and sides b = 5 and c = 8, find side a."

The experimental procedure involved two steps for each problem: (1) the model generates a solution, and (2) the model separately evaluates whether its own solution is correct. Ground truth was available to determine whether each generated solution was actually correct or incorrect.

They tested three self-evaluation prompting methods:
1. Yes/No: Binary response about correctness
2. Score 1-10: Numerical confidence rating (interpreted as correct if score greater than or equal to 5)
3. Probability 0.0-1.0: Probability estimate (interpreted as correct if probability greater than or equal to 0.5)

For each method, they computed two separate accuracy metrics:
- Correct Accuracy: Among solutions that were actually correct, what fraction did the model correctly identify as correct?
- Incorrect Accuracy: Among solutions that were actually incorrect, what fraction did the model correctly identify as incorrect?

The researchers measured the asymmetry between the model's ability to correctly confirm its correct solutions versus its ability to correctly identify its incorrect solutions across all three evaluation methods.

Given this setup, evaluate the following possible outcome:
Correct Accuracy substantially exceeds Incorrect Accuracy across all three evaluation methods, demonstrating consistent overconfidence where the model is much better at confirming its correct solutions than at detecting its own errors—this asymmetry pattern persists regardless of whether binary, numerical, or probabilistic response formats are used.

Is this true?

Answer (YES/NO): YES